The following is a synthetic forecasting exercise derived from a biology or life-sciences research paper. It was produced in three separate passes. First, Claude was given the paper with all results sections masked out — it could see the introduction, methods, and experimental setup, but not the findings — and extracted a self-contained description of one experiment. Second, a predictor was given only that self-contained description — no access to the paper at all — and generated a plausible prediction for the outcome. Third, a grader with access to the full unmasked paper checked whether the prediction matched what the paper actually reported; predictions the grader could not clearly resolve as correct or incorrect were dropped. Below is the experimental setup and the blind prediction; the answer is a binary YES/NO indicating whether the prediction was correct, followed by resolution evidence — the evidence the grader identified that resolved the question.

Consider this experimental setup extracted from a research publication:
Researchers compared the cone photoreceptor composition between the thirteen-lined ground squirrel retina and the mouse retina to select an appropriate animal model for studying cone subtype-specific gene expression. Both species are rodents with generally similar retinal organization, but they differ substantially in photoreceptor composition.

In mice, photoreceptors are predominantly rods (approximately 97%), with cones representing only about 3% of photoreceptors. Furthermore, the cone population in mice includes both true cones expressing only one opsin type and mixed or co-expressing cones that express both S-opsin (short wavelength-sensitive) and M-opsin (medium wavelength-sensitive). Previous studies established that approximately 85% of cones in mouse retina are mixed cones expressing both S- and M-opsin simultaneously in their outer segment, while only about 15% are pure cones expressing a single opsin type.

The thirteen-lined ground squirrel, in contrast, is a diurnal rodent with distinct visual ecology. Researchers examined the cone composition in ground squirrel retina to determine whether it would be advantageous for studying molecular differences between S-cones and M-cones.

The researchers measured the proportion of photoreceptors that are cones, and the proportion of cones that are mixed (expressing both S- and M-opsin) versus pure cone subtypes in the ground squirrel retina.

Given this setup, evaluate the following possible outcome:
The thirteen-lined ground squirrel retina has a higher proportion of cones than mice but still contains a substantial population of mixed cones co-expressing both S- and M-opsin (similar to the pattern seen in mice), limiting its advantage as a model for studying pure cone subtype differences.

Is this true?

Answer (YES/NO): NO